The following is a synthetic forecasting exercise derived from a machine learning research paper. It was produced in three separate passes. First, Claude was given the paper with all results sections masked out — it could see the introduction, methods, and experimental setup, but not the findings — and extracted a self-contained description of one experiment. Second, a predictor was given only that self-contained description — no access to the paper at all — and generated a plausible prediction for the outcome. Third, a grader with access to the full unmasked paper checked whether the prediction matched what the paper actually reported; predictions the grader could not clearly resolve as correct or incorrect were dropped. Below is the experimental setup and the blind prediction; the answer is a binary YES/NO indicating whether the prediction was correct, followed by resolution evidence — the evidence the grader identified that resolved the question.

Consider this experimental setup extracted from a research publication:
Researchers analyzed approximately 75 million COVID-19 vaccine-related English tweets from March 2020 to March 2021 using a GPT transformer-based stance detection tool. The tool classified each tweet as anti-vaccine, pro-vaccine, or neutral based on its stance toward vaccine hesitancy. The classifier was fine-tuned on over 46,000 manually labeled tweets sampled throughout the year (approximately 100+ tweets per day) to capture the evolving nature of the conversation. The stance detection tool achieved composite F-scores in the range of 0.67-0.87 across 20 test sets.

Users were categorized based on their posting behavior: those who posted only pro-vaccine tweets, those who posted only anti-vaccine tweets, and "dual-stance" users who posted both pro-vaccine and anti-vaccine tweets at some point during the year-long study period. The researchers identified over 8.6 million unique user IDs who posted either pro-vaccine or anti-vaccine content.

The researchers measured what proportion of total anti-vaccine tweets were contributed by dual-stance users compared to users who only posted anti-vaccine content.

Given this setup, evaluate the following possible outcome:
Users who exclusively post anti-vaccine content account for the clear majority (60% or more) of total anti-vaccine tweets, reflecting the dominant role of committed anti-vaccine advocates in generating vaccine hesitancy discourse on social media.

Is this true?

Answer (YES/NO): NO